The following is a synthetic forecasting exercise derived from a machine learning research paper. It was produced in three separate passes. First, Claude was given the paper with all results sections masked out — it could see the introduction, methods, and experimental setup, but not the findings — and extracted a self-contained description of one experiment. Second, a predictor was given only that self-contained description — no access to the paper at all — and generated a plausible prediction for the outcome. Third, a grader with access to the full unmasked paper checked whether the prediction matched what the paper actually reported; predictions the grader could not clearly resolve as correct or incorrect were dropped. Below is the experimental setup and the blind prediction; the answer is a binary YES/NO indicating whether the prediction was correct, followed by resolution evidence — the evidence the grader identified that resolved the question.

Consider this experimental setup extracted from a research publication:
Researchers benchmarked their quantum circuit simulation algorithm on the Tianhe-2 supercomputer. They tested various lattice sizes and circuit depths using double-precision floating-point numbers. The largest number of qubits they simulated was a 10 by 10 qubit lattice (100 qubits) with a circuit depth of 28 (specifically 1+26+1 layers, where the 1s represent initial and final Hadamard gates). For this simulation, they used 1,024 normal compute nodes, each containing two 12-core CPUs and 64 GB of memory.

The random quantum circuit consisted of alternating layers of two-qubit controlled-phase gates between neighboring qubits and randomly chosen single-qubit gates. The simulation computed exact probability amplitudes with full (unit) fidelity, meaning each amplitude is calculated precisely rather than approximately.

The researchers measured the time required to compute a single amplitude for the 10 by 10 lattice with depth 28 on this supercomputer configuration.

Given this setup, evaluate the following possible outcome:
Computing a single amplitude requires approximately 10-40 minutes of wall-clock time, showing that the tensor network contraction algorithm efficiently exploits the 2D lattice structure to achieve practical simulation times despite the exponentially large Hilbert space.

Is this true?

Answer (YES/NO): NO